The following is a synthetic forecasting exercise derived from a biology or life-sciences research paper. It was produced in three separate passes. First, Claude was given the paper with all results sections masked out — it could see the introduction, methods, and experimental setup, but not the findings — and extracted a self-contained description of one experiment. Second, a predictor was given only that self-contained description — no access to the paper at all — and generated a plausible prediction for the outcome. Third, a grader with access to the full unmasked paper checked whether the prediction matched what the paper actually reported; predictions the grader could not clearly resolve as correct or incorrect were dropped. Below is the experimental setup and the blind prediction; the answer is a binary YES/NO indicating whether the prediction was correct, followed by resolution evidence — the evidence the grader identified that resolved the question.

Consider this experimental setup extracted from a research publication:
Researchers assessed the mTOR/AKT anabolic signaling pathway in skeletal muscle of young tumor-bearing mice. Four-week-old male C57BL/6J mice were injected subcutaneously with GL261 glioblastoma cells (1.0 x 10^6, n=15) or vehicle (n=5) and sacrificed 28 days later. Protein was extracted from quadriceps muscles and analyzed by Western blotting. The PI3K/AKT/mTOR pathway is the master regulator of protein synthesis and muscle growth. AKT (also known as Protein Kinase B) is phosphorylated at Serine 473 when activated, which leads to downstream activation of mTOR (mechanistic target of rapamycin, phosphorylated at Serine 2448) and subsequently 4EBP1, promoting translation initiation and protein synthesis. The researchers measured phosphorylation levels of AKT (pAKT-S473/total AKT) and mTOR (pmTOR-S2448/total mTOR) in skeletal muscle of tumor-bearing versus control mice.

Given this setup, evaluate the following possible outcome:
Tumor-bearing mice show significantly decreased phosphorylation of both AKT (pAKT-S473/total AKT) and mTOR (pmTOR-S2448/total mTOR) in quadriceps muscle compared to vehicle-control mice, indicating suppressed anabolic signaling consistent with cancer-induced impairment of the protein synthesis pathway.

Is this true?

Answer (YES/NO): NO